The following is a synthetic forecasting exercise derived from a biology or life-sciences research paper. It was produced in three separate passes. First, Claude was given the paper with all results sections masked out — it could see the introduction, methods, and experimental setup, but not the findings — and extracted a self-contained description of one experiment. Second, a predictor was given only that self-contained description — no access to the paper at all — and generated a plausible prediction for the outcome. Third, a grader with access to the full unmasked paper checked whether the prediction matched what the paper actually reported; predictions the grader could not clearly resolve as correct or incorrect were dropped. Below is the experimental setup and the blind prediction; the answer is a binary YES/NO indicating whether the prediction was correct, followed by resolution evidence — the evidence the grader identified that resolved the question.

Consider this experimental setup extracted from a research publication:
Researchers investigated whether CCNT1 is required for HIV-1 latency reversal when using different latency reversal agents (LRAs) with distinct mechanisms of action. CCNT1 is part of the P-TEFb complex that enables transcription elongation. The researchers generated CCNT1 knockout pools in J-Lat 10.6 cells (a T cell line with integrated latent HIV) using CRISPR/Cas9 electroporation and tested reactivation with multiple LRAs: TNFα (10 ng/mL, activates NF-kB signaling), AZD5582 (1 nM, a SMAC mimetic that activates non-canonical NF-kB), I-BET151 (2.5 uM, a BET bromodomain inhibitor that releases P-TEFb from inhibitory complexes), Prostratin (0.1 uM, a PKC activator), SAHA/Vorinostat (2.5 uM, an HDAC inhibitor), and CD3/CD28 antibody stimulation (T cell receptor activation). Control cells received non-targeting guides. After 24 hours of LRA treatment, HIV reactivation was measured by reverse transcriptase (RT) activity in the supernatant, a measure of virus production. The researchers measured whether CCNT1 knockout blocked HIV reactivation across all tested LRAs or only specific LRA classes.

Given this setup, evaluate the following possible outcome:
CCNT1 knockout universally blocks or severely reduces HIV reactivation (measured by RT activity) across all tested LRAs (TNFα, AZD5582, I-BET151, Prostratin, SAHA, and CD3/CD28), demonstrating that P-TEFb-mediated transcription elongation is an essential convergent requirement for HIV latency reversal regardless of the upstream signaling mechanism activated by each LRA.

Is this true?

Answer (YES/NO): YES